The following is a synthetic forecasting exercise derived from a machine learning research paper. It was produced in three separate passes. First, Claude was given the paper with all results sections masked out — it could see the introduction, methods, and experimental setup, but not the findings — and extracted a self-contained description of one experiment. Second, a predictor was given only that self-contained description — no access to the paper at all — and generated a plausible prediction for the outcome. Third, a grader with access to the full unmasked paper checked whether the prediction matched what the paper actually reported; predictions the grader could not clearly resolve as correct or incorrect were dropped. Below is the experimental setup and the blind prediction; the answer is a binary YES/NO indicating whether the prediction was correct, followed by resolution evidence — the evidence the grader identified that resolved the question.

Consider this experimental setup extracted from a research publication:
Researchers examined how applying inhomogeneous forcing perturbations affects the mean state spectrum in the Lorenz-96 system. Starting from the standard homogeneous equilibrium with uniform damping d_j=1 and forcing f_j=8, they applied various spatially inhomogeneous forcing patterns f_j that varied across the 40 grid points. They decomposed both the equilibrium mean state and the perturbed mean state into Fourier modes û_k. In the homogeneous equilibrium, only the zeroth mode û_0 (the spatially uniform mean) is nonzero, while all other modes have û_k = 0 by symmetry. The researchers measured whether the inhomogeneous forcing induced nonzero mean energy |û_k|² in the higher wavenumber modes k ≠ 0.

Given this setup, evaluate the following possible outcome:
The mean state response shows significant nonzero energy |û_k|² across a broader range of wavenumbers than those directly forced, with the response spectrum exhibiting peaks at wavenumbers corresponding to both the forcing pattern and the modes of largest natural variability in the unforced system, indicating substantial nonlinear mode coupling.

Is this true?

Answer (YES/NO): NO